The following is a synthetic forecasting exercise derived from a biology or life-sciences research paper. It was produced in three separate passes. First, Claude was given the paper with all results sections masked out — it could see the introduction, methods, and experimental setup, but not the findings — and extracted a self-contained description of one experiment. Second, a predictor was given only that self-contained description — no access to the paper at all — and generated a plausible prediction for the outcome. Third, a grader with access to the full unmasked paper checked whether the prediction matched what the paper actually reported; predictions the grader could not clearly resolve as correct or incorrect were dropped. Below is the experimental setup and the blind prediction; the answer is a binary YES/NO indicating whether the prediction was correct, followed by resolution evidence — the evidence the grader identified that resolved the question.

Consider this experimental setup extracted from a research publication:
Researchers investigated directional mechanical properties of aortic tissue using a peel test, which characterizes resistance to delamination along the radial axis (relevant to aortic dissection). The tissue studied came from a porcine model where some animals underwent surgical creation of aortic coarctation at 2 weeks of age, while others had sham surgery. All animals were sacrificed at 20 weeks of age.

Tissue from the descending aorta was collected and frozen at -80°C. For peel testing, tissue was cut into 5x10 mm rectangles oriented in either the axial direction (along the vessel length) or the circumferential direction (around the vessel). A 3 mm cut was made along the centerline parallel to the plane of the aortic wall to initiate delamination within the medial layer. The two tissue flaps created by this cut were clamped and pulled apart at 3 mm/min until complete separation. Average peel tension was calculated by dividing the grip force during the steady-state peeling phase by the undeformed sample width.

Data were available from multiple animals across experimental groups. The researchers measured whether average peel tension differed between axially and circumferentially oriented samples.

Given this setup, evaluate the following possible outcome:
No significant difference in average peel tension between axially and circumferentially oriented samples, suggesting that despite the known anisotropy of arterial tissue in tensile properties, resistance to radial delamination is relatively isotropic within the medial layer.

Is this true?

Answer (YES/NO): NO